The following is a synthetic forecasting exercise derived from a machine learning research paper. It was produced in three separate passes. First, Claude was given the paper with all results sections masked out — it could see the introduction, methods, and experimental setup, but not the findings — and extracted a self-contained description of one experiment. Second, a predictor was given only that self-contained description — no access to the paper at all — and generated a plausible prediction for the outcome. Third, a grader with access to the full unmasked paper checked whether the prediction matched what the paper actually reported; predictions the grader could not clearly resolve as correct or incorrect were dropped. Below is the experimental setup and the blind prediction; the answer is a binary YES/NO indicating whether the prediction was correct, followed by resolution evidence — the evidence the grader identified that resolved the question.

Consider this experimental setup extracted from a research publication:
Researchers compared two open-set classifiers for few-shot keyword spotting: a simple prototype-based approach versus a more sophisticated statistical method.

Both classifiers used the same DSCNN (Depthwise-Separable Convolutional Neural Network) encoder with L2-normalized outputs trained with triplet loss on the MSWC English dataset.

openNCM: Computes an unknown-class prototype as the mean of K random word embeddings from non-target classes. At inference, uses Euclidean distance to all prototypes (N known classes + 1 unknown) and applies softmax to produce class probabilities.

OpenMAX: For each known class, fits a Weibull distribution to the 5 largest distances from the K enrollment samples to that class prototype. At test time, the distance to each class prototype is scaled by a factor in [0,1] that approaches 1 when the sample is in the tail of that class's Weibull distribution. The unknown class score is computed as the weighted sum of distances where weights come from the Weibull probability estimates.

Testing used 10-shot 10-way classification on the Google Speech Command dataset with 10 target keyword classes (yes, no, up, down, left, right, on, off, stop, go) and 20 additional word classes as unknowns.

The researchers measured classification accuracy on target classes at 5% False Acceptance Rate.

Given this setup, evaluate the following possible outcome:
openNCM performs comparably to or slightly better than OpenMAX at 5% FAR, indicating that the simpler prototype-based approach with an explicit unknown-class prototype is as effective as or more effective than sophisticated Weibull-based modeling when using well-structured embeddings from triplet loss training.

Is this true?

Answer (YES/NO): YES